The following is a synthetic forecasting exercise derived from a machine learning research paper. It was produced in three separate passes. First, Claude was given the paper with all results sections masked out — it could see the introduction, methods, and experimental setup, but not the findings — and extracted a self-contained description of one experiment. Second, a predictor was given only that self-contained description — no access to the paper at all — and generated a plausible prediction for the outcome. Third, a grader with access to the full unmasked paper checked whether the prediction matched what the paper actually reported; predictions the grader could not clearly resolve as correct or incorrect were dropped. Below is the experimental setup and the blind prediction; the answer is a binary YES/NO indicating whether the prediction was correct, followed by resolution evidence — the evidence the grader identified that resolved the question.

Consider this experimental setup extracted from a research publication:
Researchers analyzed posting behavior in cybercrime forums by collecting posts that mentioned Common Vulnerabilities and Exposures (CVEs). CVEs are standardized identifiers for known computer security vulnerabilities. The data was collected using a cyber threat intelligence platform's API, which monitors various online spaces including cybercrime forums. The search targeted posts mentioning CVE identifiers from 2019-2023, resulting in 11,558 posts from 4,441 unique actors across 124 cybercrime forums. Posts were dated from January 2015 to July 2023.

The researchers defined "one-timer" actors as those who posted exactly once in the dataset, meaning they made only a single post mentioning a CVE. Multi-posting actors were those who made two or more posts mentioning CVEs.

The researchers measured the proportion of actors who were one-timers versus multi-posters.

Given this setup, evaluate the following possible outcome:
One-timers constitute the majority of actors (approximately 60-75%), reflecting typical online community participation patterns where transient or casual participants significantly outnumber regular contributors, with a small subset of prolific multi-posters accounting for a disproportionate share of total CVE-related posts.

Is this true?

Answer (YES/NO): NO